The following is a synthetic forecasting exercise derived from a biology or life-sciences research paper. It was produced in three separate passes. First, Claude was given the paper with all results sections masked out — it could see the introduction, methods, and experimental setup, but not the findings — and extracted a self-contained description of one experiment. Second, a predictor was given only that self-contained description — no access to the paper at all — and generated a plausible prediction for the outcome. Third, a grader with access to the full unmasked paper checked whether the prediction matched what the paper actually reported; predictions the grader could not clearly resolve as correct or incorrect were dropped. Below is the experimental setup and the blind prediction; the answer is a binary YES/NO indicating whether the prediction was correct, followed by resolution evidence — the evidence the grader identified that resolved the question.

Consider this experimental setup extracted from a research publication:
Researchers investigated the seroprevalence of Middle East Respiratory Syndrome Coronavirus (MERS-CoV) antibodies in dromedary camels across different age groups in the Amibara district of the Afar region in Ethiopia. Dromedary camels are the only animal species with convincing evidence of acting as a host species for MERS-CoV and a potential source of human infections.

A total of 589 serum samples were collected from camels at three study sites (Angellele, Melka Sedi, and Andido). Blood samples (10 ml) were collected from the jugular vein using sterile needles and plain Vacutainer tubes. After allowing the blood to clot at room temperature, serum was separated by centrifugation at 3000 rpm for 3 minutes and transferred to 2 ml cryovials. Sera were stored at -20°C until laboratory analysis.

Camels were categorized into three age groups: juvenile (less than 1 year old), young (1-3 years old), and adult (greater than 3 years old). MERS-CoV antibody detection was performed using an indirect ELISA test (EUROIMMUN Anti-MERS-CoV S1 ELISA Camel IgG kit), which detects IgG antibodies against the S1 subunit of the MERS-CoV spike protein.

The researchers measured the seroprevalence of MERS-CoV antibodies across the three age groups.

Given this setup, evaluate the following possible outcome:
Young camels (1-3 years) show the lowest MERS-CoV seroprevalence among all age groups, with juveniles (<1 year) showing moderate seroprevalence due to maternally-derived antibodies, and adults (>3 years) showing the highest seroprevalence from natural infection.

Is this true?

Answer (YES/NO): NO